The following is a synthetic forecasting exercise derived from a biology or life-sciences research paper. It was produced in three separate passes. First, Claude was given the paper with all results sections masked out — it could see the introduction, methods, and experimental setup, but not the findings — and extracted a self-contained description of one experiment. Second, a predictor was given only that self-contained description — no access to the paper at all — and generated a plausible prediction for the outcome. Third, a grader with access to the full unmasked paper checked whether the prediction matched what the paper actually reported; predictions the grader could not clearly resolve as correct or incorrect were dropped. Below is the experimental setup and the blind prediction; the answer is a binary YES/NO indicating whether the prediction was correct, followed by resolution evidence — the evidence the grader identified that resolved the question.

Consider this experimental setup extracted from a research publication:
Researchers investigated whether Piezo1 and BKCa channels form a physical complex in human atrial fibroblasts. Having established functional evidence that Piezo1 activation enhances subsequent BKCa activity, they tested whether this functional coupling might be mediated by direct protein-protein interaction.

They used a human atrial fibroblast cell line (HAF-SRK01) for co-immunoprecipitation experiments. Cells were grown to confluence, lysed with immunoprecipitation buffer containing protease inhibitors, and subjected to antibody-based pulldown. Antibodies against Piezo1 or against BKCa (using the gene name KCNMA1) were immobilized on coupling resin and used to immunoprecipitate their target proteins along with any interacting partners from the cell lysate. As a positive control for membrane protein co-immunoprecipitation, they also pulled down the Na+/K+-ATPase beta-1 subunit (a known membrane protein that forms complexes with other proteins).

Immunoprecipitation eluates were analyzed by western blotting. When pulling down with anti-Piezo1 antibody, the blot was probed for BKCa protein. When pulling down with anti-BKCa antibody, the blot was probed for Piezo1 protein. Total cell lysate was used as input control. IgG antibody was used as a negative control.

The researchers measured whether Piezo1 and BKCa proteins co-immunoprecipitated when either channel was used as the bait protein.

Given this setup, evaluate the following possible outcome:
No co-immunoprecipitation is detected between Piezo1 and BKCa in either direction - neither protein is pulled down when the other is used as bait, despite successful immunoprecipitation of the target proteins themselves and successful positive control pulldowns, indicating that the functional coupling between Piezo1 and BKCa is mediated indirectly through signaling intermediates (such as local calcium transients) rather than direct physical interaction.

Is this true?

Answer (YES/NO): YES